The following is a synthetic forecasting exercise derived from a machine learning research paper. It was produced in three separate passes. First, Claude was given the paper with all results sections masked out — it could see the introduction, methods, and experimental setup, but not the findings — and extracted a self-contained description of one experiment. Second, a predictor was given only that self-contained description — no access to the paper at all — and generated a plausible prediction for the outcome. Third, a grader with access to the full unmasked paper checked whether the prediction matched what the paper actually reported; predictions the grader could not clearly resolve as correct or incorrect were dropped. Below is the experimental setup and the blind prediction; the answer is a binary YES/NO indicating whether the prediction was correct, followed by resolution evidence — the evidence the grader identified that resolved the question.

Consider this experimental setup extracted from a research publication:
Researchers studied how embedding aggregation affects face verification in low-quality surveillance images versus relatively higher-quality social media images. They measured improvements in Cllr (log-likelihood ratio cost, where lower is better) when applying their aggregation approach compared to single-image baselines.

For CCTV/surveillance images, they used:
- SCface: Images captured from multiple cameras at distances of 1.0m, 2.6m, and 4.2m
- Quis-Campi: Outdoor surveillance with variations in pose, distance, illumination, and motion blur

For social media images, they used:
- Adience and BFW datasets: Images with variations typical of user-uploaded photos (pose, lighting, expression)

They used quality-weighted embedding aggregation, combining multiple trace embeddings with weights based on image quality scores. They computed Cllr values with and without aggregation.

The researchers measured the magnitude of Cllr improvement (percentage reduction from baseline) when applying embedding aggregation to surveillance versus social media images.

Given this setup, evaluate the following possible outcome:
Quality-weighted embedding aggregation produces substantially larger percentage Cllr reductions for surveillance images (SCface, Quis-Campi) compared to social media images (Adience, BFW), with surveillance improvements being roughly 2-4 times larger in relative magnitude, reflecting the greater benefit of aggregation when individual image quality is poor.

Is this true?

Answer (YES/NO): NO